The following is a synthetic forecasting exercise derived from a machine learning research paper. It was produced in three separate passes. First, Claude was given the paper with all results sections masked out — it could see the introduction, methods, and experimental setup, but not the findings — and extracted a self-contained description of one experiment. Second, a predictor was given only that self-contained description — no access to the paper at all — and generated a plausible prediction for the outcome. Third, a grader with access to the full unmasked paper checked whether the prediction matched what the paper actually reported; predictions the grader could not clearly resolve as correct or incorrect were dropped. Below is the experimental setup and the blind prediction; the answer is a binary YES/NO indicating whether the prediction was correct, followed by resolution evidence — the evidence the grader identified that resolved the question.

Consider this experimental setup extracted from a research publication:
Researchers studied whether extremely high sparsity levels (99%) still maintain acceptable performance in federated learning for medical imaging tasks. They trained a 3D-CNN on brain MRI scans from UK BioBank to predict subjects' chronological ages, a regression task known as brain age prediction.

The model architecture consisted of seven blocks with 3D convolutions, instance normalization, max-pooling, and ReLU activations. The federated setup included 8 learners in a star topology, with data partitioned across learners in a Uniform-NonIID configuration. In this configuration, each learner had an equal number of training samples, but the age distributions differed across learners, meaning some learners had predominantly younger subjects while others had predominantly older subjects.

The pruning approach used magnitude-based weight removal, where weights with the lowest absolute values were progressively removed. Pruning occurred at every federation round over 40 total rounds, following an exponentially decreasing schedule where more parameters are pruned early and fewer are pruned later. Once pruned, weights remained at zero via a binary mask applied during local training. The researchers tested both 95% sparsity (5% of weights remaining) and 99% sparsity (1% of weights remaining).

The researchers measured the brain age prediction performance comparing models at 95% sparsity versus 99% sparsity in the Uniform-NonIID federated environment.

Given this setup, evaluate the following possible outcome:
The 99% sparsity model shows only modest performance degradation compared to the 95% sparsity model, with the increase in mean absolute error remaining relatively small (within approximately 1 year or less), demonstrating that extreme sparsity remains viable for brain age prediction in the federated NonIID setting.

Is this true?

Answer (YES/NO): YES